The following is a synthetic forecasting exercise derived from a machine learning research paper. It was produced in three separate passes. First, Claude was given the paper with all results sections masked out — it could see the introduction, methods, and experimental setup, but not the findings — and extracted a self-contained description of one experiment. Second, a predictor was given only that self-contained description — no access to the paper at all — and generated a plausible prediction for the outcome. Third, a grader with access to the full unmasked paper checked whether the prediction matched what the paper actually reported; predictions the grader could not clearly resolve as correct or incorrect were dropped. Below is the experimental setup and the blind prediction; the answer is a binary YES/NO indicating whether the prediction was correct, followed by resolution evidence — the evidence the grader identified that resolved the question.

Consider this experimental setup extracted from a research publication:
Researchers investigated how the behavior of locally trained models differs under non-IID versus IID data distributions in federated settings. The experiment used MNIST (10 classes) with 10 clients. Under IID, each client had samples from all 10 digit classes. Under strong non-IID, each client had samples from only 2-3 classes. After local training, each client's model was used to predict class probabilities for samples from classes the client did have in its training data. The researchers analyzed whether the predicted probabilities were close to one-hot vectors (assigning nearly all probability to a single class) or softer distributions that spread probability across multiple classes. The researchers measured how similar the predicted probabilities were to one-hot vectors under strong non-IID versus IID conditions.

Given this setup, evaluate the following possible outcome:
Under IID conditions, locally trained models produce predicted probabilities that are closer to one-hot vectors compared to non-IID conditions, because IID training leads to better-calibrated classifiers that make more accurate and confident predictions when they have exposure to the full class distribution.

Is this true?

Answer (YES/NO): NO